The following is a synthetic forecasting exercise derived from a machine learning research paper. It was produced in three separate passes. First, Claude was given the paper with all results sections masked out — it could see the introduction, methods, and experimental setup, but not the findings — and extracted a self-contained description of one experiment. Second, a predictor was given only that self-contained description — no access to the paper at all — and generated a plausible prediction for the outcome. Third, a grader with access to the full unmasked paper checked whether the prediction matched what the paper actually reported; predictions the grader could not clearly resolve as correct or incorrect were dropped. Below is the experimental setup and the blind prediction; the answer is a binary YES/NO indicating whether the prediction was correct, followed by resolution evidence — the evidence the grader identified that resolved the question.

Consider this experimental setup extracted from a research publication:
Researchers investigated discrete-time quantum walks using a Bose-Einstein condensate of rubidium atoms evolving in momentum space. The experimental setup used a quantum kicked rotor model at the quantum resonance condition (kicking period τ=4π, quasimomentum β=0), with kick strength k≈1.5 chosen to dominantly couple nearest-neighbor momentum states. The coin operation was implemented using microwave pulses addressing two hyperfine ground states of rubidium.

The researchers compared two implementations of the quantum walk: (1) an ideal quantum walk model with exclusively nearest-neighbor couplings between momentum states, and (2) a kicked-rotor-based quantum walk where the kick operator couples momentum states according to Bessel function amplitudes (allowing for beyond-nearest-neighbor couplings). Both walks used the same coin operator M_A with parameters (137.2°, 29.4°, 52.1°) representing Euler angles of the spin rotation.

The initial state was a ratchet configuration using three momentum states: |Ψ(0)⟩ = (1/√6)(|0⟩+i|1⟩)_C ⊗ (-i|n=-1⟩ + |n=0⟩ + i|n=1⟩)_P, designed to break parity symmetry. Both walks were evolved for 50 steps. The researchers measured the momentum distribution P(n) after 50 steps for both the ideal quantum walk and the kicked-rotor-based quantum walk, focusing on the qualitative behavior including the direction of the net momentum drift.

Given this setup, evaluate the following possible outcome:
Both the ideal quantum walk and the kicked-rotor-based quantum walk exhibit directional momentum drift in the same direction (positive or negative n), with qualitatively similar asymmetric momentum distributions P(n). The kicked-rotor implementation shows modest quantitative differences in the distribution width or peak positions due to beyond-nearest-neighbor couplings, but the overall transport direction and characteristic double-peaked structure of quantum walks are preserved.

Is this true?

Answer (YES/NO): YES